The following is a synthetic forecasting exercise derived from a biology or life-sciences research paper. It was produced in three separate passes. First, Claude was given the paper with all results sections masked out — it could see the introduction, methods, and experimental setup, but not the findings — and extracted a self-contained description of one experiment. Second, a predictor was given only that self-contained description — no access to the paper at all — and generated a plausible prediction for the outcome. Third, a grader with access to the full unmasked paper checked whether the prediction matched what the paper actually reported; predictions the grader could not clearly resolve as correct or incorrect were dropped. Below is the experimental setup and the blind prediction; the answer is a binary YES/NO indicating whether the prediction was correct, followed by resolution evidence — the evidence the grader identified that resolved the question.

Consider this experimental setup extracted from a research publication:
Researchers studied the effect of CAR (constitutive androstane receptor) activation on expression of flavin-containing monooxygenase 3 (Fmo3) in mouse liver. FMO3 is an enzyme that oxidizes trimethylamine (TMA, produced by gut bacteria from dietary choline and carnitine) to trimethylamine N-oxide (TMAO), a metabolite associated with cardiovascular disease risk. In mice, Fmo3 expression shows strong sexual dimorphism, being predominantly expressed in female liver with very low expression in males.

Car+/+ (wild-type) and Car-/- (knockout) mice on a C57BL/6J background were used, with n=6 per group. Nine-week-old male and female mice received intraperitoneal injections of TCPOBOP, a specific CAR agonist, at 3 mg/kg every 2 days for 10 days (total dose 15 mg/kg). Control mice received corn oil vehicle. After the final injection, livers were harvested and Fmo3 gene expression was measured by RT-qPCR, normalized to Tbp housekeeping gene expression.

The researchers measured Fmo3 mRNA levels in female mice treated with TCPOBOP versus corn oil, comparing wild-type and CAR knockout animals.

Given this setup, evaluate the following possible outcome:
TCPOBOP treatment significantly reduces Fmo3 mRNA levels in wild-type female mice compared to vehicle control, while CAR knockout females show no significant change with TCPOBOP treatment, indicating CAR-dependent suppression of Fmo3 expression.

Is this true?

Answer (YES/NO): YES